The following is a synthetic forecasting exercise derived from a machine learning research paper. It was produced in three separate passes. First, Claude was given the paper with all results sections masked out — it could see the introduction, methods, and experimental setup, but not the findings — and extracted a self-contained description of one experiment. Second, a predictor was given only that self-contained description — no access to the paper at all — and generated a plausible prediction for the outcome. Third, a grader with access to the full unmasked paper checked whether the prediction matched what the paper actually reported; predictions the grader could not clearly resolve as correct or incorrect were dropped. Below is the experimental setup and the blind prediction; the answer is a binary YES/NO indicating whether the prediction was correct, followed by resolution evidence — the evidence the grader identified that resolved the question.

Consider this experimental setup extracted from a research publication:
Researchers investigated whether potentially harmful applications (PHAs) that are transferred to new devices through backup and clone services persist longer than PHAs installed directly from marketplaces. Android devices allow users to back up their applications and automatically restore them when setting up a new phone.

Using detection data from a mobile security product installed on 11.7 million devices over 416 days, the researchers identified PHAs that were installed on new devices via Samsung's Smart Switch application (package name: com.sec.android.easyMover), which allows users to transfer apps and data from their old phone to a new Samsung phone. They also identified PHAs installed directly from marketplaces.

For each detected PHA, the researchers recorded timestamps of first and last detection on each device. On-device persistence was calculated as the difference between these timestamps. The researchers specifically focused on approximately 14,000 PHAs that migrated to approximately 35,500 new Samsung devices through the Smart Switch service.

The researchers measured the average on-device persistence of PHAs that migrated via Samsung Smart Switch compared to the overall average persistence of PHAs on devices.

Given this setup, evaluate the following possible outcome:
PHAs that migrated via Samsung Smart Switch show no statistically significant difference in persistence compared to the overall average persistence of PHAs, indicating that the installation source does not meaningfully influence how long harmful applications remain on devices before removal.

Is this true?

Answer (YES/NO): NO